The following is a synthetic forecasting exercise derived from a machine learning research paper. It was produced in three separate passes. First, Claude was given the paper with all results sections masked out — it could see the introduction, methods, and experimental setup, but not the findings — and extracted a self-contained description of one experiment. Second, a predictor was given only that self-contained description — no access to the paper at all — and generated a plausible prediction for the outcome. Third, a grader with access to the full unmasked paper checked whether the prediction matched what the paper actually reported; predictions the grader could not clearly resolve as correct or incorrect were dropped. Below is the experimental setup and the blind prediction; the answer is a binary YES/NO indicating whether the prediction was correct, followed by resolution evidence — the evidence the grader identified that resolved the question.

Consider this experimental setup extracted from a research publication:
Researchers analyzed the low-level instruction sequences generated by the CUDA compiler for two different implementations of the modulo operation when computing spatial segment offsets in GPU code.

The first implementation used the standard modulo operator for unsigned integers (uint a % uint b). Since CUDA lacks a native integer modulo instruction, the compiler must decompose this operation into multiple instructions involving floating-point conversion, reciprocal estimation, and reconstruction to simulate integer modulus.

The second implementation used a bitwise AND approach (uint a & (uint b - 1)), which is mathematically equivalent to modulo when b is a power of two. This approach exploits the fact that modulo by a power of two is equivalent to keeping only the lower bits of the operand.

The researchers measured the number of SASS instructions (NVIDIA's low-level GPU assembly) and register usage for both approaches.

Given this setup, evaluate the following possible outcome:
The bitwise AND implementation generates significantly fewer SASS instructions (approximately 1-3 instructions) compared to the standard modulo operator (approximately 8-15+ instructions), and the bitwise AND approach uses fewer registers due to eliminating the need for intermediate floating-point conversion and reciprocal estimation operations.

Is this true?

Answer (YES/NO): NO